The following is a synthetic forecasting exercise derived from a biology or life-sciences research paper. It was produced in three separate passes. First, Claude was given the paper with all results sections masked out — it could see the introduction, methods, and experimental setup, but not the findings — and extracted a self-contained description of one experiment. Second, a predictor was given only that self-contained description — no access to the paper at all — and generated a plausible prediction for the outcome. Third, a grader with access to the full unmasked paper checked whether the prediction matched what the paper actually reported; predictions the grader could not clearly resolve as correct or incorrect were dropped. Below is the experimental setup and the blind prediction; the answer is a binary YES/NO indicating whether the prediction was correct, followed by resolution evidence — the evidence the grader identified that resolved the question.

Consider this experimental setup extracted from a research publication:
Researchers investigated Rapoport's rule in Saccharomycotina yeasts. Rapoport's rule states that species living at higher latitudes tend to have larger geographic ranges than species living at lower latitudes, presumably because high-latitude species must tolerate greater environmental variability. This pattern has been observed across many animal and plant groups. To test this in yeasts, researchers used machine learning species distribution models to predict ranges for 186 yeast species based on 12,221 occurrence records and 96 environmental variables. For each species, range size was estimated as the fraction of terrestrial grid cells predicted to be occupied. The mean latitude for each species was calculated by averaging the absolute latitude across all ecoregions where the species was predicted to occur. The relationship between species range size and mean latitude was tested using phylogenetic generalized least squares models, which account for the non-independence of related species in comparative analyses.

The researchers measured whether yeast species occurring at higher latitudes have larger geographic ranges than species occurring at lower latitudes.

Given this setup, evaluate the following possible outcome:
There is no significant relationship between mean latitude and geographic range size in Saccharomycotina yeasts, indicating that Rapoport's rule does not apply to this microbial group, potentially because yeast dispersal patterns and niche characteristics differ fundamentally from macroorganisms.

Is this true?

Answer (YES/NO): NO